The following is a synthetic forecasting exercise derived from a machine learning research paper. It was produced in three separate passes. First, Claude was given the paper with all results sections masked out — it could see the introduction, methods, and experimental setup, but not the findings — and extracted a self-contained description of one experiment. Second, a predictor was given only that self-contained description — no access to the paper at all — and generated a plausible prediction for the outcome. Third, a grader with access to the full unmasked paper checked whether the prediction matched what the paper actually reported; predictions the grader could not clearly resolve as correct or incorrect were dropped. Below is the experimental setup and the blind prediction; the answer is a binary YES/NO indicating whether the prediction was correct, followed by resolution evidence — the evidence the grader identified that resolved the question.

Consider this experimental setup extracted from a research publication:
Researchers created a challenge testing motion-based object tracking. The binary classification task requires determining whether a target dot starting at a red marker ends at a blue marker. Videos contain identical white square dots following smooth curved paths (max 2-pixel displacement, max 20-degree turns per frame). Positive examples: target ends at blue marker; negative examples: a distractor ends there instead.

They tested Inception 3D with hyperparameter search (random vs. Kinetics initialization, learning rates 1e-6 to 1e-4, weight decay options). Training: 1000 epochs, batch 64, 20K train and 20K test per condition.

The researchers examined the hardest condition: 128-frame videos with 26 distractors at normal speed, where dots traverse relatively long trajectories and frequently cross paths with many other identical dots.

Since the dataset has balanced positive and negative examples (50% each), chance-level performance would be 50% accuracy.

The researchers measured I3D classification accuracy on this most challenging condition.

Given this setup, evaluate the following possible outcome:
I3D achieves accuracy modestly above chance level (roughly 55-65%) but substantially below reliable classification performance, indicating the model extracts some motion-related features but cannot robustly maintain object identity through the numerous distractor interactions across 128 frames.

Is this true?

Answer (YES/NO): YES